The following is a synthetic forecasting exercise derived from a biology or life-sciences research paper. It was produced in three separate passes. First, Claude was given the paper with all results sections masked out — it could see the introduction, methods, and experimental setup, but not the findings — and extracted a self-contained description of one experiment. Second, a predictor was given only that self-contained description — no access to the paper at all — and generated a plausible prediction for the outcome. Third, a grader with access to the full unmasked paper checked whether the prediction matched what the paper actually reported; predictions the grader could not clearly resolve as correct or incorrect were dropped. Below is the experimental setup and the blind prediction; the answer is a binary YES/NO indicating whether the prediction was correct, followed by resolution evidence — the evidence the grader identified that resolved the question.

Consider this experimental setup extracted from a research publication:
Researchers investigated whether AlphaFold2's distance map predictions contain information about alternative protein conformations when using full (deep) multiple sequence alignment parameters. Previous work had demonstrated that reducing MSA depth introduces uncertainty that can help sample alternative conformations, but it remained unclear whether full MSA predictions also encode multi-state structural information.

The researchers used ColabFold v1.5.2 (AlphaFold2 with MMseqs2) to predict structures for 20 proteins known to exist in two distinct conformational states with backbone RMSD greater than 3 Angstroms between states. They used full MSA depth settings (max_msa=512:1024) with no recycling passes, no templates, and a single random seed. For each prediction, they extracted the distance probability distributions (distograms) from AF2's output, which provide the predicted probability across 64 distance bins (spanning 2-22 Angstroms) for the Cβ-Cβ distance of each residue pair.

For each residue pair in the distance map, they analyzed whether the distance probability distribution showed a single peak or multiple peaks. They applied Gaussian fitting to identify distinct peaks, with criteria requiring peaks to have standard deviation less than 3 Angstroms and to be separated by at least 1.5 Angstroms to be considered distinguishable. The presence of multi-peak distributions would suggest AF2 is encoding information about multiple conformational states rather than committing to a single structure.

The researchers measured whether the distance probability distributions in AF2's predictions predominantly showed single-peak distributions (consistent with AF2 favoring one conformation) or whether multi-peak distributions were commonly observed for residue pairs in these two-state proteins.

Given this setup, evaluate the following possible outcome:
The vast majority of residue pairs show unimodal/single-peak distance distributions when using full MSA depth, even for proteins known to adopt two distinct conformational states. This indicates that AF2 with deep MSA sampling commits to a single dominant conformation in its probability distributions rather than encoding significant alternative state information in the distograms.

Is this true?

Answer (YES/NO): NO